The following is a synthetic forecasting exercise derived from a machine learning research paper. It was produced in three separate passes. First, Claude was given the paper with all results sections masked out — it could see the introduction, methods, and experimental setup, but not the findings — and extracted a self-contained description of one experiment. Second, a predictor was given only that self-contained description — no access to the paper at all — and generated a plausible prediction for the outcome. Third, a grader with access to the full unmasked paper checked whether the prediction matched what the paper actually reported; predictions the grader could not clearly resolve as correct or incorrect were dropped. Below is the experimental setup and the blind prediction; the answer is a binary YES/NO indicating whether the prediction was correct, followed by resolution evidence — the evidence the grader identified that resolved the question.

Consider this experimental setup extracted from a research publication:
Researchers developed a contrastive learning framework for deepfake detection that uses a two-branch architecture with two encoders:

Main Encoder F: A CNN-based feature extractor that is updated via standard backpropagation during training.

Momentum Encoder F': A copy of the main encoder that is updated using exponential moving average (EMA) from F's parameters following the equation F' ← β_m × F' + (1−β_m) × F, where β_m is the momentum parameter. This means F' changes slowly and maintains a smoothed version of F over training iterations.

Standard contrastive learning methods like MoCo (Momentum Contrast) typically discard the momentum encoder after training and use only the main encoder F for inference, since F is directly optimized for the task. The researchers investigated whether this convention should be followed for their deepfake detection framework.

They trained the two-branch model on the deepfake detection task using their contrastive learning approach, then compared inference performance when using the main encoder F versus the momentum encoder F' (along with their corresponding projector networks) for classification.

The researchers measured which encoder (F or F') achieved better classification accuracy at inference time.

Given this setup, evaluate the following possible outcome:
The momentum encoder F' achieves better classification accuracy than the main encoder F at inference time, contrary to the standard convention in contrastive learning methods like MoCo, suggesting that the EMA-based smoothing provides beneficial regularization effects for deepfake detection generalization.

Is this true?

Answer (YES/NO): YES